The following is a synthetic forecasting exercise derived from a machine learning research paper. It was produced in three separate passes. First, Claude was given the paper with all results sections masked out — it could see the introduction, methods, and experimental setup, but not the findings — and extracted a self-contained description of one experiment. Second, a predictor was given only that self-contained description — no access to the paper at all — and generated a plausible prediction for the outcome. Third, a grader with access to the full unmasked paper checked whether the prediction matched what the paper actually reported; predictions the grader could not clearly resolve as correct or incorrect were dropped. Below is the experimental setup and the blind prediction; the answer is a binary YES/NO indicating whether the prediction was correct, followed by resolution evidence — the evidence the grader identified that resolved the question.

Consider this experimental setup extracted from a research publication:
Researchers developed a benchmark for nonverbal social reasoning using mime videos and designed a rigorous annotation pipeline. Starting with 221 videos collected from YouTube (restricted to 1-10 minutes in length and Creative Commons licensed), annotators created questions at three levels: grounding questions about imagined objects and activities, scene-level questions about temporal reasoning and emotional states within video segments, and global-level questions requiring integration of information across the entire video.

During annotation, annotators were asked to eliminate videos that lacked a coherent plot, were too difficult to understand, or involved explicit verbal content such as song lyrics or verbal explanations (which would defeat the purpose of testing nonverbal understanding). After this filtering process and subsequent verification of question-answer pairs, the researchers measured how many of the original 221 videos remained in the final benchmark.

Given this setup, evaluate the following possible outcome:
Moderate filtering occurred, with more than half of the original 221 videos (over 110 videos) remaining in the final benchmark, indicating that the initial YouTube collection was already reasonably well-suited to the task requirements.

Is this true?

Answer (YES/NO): NO